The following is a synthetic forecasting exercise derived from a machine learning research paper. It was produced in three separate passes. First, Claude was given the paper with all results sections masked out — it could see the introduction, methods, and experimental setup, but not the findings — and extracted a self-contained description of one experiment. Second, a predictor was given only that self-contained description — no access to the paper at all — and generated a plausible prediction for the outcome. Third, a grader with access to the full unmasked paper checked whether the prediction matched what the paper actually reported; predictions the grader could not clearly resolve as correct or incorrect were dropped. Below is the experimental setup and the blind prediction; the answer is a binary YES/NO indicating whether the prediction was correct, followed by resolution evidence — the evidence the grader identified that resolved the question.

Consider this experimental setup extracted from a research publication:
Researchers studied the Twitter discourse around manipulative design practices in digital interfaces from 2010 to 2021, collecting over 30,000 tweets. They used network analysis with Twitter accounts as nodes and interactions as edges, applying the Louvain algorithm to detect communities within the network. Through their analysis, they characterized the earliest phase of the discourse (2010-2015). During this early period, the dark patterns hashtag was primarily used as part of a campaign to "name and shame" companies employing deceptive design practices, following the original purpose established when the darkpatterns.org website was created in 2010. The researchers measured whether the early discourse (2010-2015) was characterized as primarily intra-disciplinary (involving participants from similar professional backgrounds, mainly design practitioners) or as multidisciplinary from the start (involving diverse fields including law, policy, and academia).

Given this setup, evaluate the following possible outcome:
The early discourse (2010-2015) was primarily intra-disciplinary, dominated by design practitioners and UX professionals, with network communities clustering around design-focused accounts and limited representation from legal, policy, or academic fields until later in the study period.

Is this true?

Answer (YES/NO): YES